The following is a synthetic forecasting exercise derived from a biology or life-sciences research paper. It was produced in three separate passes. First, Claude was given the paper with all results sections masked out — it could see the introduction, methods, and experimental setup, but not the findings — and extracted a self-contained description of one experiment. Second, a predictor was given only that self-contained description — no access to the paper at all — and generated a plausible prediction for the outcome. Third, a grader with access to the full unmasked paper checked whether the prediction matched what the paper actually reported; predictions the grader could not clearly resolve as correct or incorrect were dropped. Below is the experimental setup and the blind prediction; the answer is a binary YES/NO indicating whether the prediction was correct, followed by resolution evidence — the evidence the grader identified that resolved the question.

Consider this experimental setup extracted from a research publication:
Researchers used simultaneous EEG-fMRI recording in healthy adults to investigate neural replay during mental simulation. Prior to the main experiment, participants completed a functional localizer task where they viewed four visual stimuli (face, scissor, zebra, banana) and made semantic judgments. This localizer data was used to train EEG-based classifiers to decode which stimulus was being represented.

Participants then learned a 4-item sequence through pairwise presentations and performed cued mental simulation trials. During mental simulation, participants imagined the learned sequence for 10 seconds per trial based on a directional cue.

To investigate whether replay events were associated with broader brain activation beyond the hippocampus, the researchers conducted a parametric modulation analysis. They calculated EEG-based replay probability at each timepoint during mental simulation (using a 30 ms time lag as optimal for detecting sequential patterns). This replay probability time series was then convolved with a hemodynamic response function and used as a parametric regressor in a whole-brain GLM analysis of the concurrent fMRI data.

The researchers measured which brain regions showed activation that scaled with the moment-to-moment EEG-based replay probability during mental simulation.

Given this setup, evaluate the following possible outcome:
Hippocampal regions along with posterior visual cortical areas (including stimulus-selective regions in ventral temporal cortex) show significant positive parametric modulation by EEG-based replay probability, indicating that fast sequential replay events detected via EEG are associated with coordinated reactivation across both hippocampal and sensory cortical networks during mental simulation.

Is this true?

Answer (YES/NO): NO